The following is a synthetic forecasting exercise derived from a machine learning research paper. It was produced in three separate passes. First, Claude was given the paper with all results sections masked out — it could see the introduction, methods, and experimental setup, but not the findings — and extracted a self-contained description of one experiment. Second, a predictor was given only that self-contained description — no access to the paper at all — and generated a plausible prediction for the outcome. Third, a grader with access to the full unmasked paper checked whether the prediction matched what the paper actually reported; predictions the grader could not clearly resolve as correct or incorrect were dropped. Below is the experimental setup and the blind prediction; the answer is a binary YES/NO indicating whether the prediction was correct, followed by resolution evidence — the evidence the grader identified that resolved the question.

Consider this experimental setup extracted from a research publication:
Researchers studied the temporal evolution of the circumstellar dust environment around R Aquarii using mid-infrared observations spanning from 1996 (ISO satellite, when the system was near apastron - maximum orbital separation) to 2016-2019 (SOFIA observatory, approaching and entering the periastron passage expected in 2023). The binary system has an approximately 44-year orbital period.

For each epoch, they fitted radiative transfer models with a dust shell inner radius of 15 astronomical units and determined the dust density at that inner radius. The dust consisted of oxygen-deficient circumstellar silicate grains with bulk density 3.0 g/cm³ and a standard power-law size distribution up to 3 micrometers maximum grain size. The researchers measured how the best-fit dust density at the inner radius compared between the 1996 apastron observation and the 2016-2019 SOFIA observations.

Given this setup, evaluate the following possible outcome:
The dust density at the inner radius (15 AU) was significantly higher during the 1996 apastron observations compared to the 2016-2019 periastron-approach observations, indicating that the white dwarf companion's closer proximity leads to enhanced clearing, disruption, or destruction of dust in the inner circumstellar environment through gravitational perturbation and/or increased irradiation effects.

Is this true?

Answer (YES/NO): YES